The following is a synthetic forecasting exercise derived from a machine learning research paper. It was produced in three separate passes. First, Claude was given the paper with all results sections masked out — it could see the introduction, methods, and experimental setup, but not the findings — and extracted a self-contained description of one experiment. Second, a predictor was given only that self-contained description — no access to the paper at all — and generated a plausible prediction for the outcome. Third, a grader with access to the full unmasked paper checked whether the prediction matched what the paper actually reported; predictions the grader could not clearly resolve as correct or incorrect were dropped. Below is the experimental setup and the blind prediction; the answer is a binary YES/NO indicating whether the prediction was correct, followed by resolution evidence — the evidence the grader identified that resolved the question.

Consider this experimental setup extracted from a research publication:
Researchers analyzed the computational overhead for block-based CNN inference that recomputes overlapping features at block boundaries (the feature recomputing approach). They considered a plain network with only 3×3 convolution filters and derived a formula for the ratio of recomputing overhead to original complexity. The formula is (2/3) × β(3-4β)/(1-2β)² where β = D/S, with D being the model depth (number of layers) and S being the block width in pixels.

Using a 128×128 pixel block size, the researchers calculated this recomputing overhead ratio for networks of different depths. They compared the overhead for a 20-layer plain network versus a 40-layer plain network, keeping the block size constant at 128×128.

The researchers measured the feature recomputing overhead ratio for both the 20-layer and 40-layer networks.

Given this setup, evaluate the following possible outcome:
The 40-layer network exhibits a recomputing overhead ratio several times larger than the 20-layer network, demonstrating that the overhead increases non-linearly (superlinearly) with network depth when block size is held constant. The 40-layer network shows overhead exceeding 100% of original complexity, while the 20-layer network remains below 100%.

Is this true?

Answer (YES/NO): YES